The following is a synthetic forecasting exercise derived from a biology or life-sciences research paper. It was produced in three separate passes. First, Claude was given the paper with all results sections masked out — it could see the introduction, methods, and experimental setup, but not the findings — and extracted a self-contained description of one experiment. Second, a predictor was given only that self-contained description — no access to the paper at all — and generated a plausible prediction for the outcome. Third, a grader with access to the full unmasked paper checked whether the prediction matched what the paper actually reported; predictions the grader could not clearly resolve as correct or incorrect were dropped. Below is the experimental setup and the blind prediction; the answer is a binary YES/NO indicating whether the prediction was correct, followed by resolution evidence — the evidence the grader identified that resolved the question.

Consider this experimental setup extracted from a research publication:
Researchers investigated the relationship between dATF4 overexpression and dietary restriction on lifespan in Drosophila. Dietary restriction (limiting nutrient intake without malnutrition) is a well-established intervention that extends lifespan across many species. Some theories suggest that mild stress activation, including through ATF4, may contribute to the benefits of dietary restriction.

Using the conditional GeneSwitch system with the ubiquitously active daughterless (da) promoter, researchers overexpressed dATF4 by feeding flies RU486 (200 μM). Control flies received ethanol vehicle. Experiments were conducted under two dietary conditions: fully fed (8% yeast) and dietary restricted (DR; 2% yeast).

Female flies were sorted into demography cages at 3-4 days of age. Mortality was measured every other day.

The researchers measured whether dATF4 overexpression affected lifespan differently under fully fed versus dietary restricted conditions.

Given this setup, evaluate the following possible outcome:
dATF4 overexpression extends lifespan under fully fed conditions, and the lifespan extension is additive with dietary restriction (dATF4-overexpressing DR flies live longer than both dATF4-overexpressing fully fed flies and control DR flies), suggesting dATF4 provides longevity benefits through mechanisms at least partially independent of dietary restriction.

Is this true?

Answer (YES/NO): NO